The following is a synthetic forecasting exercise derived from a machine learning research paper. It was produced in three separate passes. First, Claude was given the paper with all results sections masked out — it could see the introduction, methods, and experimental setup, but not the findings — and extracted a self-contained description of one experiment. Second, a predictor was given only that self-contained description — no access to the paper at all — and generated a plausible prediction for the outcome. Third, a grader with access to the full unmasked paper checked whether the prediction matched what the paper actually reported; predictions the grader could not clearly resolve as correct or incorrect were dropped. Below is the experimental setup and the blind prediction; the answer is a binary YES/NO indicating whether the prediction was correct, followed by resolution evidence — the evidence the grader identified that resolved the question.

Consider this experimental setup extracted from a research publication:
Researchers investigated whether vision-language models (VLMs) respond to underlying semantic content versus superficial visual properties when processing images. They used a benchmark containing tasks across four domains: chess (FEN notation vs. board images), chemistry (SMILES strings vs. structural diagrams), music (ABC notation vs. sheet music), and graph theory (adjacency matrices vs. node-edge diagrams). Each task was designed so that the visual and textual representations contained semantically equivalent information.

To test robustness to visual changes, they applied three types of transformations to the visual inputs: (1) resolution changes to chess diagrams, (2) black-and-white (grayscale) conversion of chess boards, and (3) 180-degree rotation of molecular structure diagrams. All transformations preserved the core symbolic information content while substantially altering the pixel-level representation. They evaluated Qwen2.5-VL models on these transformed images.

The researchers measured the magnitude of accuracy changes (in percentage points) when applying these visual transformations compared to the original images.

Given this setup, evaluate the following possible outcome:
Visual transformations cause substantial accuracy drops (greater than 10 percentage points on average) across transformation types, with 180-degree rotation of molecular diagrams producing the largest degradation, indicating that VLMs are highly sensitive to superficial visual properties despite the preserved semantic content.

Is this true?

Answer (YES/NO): NO